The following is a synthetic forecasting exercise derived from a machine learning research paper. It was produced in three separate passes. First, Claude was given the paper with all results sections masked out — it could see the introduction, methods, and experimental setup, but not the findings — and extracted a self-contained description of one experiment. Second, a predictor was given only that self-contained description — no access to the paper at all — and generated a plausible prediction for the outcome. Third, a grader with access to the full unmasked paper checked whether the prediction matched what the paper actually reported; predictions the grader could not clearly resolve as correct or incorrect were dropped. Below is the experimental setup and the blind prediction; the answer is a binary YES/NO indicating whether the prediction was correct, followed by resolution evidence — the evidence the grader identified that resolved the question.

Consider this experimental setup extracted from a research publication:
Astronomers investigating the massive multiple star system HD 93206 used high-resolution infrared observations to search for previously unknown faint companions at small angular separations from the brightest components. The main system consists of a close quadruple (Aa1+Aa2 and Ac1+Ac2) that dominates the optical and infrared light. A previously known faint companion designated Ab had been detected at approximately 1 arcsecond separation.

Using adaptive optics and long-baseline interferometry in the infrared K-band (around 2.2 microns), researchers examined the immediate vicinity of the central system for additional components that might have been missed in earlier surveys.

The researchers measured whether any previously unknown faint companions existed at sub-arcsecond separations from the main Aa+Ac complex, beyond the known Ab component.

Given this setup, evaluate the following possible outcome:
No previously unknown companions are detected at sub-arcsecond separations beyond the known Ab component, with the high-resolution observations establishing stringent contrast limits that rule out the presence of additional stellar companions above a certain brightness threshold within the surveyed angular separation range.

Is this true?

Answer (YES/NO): NO